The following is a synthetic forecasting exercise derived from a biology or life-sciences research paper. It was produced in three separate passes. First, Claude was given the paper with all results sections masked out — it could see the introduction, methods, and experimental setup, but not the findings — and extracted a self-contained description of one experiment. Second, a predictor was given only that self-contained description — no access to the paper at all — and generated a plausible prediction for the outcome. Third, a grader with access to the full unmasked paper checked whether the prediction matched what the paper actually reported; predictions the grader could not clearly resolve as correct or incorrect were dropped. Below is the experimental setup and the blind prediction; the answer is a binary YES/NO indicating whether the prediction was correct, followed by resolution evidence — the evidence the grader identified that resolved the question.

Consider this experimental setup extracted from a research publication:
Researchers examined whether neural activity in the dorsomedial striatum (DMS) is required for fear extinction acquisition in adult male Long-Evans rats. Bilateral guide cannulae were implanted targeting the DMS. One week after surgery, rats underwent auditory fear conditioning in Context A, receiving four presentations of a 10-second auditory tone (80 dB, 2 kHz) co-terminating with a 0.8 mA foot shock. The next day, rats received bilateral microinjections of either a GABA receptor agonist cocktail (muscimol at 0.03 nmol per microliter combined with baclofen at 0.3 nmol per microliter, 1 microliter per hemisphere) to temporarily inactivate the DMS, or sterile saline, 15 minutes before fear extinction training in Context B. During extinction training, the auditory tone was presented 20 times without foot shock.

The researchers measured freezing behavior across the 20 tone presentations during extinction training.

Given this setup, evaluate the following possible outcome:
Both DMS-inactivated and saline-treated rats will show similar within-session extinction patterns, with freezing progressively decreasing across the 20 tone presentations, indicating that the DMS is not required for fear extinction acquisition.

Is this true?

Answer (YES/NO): YES